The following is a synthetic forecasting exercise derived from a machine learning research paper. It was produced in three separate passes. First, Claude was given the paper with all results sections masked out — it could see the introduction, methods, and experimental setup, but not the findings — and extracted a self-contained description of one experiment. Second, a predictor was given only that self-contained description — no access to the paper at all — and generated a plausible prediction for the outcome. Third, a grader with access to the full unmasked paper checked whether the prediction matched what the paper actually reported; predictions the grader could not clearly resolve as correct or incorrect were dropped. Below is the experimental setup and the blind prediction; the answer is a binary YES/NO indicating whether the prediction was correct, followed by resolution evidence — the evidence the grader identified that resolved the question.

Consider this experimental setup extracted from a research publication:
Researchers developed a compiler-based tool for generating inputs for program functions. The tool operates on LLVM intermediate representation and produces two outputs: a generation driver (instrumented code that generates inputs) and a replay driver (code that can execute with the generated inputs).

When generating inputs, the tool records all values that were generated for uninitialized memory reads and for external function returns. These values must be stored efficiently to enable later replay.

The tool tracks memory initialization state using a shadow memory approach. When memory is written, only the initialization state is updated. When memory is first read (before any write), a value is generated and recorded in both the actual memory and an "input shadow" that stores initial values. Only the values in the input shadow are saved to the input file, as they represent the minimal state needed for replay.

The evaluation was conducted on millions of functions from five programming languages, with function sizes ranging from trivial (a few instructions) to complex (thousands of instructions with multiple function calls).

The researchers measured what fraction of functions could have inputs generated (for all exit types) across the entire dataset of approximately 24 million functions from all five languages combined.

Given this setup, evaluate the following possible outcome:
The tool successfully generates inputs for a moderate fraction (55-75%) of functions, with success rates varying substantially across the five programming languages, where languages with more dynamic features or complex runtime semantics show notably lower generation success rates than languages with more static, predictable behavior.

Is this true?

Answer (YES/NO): NO